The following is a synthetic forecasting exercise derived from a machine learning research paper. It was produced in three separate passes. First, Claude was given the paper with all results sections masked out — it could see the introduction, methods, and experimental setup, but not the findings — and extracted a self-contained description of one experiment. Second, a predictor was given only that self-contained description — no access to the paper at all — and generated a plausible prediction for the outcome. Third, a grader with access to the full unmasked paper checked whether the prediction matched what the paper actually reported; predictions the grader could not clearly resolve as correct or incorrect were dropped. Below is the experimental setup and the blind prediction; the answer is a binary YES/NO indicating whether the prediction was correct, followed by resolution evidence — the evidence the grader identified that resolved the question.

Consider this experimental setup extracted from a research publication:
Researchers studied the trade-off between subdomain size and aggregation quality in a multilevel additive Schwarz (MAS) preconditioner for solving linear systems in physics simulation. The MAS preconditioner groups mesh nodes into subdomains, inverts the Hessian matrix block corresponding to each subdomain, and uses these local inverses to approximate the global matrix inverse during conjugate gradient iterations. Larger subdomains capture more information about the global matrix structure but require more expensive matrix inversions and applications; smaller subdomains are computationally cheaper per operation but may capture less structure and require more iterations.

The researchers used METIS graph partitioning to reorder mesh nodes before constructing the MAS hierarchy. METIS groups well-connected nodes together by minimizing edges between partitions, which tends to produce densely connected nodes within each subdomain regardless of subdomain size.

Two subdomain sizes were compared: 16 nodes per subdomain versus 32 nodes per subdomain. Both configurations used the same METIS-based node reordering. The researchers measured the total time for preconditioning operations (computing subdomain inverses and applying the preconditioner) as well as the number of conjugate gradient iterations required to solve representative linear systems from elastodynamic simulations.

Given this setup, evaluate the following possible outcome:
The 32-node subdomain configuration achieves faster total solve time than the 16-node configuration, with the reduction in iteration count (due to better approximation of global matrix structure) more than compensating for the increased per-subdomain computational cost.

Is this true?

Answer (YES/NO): NO